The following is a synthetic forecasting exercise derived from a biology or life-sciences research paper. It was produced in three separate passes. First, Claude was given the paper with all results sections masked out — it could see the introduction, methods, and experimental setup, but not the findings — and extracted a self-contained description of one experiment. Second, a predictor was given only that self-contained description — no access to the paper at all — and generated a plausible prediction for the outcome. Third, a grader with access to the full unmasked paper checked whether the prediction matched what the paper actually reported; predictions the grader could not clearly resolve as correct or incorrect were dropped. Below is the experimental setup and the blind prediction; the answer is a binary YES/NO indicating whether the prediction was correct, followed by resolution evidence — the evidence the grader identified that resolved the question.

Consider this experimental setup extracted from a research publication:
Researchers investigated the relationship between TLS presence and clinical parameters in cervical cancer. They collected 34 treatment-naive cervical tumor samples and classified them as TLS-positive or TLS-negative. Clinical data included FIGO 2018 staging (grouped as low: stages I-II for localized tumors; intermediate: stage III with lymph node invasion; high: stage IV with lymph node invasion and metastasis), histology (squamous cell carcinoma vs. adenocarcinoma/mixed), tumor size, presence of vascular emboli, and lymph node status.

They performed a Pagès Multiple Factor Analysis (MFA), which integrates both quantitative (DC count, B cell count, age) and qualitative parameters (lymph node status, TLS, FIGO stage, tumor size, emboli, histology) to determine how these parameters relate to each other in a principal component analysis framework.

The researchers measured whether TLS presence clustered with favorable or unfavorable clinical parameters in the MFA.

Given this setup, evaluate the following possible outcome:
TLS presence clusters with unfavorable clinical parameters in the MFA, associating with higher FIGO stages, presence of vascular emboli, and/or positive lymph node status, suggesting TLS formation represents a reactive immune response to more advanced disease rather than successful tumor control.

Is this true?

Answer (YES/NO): NO